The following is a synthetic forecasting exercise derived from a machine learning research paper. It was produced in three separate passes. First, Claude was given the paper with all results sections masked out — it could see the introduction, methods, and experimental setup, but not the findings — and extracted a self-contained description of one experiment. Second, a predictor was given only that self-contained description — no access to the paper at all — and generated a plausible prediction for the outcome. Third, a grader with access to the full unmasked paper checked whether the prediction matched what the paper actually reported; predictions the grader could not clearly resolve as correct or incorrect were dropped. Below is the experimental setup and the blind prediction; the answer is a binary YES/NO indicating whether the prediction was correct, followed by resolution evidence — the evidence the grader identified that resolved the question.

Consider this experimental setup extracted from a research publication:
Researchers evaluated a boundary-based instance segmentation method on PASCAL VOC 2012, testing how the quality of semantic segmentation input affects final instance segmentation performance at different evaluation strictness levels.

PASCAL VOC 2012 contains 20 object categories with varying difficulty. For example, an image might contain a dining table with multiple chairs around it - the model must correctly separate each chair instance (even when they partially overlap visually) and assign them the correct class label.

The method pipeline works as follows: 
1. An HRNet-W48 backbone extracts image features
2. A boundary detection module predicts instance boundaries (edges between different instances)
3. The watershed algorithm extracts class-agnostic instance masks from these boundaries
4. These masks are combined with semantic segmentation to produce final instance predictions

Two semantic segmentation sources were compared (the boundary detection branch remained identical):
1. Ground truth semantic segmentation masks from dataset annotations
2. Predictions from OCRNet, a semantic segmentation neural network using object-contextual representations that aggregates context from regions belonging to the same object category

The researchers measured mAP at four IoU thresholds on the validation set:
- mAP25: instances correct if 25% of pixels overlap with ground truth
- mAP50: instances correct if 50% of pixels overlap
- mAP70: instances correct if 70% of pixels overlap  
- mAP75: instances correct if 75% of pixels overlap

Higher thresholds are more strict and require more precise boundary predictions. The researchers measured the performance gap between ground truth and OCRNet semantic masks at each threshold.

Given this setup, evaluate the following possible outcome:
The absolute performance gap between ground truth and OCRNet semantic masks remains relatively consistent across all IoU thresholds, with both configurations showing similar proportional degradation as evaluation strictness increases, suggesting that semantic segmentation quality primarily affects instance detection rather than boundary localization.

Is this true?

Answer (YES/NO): NO